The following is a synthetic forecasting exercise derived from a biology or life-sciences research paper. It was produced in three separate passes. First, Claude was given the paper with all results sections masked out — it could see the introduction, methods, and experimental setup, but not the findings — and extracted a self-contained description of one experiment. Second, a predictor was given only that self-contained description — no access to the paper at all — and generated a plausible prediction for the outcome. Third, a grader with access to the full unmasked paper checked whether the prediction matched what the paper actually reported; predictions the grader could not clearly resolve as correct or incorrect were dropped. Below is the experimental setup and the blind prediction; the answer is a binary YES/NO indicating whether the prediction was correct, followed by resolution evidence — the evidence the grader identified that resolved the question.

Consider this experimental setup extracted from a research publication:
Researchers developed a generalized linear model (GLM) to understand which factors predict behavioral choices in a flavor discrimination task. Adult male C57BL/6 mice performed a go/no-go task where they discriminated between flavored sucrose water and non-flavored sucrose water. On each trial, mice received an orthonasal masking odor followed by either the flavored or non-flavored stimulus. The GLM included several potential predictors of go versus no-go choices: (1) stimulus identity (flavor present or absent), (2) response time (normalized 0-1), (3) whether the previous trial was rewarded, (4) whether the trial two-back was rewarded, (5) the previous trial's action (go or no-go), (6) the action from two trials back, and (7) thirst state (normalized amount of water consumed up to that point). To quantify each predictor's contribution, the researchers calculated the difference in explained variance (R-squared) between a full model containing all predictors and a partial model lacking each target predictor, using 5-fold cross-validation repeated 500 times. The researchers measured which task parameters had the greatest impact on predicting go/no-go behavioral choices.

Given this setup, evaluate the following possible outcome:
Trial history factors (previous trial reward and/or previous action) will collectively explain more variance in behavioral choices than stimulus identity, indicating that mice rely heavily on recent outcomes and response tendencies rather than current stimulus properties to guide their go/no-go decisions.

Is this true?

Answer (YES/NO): NO